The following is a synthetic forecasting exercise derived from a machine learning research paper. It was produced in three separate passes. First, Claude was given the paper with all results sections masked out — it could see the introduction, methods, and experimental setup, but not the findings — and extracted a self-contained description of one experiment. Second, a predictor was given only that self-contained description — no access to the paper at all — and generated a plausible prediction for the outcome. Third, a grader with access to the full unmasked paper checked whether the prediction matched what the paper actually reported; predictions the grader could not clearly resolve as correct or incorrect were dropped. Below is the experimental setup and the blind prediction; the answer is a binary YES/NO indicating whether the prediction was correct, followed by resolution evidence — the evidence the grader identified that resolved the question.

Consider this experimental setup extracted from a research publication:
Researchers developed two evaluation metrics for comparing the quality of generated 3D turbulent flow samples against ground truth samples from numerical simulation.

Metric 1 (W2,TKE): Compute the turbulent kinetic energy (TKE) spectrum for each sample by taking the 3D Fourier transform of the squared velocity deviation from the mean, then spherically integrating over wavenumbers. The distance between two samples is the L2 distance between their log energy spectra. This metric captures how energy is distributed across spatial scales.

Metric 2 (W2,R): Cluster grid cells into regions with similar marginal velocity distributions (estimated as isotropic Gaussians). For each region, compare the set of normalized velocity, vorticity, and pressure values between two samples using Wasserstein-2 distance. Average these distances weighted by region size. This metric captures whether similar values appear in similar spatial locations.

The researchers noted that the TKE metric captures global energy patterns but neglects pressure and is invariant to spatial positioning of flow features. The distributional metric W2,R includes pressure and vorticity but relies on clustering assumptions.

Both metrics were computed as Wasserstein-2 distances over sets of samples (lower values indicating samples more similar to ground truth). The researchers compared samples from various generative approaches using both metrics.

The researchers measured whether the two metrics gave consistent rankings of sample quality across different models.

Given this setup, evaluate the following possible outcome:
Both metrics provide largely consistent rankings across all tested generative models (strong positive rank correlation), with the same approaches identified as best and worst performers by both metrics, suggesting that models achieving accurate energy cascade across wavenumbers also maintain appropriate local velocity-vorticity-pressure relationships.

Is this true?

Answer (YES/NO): NO